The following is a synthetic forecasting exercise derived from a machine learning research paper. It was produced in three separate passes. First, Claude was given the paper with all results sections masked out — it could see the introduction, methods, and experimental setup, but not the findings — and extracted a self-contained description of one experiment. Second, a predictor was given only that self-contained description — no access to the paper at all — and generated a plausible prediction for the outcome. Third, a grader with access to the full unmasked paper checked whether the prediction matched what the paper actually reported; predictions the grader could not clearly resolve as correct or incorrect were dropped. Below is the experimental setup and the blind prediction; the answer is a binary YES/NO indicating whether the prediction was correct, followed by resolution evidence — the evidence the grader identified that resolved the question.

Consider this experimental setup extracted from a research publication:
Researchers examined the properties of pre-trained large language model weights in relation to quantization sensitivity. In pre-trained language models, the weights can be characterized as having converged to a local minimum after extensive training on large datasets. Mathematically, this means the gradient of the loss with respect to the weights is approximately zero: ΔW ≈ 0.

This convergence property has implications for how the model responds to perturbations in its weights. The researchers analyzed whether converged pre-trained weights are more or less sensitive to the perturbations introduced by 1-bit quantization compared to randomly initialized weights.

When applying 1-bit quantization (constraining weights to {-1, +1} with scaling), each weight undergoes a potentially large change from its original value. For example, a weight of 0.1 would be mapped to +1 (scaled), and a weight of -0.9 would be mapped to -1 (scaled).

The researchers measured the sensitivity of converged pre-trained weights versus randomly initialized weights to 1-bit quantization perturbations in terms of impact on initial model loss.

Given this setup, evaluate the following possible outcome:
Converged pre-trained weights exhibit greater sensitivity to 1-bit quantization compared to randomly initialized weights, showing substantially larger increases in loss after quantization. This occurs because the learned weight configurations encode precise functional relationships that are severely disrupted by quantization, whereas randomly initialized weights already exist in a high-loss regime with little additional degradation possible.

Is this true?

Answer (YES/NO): YES